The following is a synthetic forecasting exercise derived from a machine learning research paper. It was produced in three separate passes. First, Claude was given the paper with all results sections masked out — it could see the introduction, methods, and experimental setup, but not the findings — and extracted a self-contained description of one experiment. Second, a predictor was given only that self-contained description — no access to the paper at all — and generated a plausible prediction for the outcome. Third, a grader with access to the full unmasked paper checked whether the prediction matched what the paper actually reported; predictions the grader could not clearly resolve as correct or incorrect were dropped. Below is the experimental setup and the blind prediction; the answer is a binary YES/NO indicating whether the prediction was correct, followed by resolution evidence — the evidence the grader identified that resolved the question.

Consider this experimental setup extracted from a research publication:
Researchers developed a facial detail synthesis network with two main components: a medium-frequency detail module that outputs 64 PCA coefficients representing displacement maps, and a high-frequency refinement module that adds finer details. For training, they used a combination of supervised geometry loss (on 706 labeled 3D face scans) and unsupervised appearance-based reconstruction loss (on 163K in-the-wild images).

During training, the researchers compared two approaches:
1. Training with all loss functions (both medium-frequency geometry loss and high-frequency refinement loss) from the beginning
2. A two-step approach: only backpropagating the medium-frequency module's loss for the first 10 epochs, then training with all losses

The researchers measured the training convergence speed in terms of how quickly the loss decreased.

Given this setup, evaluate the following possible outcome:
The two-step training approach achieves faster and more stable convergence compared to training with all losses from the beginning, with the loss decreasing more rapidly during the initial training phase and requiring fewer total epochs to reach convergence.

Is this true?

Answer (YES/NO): NO